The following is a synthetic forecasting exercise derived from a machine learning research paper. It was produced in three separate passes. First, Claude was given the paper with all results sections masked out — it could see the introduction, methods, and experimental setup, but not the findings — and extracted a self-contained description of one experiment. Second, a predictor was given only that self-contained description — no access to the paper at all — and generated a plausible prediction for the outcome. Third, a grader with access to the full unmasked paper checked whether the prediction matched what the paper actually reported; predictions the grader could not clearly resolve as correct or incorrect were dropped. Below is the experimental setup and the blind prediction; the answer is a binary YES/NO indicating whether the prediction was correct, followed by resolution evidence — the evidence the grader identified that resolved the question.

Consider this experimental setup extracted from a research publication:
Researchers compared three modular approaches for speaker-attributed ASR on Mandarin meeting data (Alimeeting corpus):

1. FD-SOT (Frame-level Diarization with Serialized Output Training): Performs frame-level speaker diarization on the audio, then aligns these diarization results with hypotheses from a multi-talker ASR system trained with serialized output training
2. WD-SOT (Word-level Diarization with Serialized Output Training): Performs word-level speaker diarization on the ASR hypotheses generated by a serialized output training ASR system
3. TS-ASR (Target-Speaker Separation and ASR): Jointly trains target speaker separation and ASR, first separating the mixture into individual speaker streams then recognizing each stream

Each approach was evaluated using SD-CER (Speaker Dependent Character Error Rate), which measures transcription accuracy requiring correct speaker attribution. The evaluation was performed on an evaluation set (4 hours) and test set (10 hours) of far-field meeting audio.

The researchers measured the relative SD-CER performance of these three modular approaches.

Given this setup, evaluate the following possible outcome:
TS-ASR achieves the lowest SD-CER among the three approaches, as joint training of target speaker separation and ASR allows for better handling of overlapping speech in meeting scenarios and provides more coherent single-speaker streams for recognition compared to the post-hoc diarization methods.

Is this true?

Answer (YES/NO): YES